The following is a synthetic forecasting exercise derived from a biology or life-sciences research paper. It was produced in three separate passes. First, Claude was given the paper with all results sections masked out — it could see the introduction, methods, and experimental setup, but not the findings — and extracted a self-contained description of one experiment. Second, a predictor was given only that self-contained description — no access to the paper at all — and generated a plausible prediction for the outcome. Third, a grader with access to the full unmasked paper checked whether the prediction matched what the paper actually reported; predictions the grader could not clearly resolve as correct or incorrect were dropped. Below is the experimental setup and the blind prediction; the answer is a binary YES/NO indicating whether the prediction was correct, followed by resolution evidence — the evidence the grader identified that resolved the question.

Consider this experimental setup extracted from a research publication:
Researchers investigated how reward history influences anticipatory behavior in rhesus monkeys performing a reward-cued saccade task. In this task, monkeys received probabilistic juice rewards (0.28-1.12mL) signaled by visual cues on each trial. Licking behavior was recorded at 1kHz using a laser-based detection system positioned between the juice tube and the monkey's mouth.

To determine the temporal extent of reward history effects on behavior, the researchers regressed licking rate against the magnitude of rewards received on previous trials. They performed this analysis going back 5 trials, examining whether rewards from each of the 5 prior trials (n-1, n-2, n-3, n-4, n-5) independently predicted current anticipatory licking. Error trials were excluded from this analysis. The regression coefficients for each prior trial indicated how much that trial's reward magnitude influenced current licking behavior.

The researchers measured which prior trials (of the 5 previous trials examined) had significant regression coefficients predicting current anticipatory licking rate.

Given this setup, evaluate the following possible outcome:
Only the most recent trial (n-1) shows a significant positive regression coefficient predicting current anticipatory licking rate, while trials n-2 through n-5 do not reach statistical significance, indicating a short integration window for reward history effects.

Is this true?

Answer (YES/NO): YES